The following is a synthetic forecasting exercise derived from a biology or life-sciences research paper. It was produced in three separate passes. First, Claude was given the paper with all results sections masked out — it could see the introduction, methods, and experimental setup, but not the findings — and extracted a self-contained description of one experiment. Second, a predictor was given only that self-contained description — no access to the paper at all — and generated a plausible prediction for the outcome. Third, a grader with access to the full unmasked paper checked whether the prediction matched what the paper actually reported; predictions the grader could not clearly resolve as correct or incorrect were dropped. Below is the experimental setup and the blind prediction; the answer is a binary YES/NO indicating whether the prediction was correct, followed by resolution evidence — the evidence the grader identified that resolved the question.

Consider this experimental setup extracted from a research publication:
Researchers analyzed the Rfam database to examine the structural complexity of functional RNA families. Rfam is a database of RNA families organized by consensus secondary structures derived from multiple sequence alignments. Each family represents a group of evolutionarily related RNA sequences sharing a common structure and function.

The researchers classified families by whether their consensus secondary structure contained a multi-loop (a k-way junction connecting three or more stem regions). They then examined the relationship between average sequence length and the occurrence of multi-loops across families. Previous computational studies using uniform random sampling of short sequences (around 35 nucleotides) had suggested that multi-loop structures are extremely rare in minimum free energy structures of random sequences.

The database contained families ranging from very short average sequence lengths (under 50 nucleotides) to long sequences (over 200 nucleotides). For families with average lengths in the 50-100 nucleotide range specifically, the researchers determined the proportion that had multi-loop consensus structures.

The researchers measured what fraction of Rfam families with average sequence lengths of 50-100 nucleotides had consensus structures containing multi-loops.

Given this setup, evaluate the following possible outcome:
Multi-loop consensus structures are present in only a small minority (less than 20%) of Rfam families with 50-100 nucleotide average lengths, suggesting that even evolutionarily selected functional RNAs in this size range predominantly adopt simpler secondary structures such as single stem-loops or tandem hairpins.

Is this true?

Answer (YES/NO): YES